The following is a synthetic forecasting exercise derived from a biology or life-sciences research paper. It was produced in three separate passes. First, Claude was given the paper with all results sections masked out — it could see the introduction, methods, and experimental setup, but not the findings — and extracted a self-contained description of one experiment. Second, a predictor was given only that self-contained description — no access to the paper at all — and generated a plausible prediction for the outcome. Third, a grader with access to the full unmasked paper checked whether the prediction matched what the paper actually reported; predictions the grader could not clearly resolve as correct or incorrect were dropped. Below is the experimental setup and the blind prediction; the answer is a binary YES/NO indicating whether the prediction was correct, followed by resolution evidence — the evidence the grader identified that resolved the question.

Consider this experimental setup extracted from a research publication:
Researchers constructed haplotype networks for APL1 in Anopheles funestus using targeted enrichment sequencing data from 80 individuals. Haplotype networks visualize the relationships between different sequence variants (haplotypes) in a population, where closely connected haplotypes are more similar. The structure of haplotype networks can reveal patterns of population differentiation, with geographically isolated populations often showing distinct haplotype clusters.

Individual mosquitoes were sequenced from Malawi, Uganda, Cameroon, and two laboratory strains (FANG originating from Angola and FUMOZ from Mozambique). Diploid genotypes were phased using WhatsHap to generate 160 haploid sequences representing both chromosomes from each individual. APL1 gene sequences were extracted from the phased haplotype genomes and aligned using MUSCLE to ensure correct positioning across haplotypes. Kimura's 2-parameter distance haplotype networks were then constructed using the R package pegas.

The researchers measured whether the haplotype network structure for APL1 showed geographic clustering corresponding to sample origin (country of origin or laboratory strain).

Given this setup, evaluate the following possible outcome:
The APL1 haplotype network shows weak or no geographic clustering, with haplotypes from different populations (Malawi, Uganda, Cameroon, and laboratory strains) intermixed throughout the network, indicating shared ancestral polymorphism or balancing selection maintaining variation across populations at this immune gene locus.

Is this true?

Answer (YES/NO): YES